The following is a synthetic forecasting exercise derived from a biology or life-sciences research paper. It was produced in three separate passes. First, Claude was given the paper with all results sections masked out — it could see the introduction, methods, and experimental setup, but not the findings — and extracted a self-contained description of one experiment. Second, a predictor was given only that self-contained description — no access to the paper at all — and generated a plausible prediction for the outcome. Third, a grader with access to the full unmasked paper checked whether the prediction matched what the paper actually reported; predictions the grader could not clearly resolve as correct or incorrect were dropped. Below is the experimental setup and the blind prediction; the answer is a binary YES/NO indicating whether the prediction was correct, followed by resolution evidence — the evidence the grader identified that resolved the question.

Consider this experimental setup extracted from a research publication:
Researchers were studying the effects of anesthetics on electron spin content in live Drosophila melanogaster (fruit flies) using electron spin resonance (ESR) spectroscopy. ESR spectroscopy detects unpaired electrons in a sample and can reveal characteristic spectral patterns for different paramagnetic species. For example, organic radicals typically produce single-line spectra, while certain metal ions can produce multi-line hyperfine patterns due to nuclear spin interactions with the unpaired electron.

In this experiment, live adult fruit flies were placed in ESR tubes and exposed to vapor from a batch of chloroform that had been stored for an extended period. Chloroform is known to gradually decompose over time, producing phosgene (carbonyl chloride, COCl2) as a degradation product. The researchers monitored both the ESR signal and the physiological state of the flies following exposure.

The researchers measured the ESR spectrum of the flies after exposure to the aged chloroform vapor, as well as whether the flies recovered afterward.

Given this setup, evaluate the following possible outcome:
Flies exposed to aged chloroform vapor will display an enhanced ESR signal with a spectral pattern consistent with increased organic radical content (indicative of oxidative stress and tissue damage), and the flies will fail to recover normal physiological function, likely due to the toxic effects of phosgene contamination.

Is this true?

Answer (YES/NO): NO